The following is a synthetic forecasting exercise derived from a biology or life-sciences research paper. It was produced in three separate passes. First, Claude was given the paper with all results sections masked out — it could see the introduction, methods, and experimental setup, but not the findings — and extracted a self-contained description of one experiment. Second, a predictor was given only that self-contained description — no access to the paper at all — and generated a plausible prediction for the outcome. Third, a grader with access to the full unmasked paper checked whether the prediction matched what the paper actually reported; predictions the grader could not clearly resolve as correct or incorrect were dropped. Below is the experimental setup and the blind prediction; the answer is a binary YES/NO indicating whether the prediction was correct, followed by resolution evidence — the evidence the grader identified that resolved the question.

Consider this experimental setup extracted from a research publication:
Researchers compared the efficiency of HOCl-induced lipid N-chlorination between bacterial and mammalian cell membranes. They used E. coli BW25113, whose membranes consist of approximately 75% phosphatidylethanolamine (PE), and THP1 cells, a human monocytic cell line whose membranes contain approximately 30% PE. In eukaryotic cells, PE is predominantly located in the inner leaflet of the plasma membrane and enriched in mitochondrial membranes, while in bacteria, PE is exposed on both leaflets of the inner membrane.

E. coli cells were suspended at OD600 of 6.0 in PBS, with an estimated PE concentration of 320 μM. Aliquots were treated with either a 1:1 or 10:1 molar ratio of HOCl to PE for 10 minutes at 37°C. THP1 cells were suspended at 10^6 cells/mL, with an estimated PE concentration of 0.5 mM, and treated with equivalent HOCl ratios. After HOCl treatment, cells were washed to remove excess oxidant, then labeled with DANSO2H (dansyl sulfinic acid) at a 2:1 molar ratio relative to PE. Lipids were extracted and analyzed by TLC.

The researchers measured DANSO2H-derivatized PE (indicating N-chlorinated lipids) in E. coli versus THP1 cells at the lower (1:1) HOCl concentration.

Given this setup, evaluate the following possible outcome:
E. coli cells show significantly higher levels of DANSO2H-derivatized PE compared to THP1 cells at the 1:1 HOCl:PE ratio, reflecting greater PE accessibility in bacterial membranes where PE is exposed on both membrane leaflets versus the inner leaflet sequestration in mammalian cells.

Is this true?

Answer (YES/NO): YES